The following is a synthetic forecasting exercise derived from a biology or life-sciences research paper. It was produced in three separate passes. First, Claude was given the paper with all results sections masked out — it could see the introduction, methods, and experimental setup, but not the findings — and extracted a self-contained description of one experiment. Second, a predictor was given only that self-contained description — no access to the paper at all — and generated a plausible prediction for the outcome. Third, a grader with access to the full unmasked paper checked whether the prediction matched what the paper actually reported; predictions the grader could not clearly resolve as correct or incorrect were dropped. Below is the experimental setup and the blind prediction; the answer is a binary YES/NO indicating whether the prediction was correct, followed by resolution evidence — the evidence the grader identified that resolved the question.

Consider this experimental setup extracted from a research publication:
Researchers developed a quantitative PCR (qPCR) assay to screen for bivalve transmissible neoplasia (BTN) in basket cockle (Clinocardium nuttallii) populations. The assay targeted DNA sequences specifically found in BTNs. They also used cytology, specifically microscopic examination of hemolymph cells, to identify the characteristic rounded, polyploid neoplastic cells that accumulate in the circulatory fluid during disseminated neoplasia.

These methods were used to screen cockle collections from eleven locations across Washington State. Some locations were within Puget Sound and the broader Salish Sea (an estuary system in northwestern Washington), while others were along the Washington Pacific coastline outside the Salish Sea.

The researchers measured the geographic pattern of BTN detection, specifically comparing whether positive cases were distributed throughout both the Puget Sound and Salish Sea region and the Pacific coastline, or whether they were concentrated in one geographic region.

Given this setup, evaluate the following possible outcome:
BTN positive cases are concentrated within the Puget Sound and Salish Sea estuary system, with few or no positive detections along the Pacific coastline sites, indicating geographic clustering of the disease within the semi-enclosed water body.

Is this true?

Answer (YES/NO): YES